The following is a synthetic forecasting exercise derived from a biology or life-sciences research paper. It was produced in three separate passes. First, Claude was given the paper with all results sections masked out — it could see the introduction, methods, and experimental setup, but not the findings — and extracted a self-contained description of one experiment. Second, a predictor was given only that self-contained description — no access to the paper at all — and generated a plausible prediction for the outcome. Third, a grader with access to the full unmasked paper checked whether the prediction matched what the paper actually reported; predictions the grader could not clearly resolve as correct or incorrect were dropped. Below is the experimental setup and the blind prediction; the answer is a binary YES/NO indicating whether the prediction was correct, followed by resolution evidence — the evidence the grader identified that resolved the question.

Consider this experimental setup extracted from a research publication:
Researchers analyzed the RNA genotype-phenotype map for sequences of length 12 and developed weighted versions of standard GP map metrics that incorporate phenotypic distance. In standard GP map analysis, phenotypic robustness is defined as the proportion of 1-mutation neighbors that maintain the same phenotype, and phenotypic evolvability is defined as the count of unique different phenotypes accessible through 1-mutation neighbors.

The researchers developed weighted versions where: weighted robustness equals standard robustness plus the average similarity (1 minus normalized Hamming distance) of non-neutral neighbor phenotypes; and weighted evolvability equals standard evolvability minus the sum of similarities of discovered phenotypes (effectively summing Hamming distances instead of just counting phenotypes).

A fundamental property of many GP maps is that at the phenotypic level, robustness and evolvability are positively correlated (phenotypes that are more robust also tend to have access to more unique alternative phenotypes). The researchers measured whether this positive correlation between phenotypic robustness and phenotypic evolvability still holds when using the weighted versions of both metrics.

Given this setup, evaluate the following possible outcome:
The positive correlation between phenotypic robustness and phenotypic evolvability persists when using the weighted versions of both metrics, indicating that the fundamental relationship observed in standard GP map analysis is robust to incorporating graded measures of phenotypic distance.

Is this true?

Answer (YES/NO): YES